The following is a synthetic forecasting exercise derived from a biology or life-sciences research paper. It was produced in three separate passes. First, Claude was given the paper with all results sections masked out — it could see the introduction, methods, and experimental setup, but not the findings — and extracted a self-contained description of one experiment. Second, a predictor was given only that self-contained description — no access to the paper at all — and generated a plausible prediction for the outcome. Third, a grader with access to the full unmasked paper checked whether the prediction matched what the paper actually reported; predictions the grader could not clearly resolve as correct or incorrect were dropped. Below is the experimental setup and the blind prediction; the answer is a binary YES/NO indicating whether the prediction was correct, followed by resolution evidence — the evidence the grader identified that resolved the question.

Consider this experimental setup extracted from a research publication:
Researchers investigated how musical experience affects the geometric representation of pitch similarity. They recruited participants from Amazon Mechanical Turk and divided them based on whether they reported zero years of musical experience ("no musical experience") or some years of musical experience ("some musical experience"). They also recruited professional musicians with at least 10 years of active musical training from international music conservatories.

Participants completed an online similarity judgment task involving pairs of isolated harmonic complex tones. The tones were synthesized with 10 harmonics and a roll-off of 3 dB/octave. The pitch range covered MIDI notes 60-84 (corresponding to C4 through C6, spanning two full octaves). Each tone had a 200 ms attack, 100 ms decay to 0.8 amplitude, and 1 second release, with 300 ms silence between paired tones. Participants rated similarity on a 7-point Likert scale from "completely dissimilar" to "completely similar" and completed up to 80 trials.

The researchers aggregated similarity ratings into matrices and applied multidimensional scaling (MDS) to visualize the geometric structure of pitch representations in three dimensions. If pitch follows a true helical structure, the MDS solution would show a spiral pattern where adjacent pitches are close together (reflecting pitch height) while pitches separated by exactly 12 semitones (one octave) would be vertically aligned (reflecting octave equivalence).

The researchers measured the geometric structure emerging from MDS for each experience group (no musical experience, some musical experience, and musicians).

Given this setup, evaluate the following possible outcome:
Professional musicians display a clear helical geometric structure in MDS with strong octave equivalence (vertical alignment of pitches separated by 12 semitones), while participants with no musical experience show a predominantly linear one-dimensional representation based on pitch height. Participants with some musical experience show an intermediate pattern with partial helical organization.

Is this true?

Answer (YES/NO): NO